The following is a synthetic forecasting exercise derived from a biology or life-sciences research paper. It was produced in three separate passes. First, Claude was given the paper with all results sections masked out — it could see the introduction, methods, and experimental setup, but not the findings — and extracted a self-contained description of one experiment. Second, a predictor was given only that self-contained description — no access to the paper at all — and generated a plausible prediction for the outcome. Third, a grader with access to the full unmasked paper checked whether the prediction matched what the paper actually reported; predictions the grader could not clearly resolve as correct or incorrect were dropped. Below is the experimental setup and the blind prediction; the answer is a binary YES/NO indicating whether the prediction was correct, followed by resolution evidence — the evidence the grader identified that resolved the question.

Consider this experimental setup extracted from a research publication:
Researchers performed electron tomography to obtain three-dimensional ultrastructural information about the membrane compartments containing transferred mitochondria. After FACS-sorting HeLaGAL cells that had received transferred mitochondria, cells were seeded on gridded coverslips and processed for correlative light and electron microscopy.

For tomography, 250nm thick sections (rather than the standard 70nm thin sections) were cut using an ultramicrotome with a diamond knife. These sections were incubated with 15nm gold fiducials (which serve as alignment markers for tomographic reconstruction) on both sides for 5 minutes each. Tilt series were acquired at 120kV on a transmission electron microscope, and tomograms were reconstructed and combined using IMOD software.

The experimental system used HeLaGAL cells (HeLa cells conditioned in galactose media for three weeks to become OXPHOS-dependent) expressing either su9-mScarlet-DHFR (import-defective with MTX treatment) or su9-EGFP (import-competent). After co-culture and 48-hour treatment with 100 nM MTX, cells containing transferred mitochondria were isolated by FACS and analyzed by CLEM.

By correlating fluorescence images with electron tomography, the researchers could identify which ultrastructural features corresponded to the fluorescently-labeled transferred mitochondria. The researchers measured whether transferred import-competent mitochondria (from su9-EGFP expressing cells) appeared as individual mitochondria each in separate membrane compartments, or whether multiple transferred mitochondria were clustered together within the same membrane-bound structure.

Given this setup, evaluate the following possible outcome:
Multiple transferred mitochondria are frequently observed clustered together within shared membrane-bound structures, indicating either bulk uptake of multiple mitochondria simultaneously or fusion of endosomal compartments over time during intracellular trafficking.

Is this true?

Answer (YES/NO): YES